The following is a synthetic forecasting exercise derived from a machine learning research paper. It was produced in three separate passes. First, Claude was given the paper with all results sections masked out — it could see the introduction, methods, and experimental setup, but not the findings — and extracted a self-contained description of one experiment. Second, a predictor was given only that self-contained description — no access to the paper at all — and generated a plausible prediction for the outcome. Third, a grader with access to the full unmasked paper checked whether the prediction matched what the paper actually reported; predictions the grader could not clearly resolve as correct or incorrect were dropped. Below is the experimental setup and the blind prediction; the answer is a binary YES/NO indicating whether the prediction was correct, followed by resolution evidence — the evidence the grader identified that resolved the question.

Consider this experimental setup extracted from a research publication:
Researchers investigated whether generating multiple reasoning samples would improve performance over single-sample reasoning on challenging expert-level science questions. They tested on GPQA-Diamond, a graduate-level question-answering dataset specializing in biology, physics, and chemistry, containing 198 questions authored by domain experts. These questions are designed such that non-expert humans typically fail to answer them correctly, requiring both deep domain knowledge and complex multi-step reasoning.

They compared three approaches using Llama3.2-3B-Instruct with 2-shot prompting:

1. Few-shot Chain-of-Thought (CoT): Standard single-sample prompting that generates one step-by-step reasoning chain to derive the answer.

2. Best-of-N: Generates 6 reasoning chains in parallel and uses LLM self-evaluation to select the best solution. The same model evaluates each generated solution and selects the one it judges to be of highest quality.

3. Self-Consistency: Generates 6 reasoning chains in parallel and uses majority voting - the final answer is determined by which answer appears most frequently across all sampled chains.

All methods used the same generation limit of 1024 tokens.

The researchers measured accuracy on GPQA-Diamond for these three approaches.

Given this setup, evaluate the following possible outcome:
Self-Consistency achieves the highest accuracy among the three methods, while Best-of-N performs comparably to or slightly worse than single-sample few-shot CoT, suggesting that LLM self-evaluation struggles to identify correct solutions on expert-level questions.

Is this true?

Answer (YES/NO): NO